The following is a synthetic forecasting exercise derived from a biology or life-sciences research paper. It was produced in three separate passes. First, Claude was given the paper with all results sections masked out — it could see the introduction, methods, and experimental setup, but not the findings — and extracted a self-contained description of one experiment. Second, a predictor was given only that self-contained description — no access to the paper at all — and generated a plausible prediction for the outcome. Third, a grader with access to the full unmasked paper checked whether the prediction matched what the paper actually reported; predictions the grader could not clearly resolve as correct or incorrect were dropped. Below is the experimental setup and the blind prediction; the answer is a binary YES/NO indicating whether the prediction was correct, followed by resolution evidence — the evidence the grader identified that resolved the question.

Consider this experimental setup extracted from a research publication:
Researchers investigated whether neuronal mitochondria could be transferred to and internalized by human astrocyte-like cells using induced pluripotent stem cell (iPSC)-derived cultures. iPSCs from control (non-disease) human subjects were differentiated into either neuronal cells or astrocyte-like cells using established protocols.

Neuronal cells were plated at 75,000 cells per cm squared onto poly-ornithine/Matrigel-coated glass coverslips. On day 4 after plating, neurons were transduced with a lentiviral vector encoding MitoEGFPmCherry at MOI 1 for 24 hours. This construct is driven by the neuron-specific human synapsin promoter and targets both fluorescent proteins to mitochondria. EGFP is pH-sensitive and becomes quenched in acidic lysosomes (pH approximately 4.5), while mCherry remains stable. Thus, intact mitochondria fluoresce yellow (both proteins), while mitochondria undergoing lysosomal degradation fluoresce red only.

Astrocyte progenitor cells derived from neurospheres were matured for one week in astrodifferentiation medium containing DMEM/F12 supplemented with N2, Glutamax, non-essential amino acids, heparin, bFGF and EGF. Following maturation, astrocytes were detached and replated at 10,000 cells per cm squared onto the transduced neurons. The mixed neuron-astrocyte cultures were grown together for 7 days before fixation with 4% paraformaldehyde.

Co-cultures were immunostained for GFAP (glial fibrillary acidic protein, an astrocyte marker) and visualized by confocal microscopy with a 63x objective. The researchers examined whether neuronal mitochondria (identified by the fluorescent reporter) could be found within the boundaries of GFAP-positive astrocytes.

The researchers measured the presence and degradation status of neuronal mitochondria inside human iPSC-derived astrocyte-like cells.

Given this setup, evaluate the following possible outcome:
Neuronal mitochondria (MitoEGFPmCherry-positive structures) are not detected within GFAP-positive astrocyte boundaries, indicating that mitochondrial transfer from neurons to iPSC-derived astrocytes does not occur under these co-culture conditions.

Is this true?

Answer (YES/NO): NO